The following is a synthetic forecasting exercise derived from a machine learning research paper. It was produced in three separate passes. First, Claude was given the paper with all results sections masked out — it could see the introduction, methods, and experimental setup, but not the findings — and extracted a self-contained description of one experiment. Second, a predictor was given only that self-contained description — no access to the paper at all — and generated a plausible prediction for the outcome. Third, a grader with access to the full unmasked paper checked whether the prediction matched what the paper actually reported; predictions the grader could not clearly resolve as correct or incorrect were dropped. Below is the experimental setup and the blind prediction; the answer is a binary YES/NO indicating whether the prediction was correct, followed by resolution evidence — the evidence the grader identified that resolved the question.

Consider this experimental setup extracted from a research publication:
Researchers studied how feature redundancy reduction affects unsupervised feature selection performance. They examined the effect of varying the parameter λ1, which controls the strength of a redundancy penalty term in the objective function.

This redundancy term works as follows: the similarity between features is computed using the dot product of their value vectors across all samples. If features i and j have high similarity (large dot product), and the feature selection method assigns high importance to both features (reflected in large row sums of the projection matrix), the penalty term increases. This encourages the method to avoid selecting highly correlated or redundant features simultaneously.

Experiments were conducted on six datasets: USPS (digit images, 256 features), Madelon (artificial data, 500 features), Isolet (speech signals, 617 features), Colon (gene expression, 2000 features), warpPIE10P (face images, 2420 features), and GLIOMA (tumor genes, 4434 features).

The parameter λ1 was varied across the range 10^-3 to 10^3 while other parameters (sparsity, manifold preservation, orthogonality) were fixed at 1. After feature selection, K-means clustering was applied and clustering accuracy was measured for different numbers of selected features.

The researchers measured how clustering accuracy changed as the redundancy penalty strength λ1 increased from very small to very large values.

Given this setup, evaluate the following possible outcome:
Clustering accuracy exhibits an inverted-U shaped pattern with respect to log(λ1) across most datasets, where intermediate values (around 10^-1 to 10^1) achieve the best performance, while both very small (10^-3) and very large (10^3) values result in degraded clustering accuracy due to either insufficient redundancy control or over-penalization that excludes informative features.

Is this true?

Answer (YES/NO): YES